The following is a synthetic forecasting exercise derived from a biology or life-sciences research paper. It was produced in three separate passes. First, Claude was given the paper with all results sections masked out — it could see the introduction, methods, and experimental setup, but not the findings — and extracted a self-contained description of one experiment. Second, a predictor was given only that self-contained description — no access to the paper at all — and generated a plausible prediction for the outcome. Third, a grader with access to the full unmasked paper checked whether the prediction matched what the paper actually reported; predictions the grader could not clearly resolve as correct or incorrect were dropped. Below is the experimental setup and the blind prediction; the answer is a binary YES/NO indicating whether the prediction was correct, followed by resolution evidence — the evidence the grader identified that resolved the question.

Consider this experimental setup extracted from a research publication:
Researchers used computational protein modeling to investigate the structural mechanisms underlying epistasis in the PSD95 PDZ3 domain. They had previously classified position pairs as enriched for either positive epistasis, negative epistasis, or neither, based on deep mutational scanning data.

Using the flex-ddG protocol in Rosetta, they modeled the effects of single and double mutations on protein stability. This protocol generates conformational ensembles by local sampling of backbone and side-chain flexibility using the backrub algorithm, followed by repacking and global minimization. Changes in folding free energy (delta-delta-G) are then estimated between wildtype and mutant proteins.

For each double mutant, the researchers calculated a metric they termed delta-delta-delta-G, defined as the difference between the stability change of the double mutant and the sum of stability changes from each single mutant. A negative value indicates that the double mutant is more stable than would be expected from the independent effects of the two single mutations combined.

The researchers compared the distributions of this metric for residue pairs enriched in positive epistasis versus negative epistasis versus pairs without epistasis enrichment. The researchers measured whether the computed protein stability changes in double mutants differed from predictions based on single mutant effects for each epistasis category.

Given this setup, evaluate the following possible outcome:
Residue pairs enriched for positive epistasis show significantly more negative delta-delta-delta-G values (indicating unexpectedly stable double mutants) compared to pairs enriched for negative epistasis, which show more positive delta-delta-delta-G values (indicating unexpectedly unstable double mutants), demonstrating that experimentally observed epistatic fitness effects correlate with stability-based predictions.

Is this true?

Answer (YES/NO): NO